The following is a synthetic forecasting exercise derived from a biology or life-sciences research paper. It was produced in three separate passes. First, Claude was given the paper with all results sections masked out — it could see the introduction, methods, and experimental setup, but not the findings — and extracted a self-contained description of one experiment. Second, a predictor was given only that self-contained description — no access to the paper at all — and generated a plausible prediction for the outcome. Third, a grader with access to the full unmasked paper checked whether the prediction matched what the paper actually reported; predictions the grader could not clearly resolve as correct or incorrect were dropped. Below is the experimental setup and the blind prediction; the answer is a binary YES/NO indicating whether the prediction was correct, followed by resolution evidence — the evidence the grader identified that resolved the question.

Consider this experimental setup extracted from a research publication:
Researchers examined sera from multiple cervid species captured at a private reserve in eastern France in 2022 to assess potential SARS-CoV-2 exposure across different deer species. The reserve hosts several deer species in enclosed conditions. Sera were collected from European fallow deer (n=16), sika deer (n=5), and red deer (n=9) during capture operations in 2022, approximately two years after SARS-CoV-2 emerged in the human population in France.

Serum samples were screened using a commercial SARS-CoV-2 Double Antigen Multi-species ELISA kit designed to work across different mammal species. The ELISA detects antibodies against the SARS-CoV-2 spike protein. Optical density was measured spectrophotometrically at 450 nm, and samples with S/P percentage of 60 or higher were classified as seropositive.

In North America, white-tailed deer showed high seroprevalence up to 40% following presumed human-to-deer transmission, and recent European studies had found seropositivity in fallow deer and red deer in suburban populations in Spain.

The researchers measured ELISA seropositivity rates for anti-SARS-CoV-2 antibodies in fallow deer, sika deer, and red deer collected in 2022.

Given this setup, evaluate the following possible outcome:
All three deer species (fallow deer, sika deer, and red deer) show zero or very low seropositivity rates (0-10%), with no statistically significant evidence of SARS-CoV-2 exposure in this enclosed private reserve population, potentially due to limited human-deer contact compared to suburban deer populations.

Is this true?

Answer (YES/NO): NO